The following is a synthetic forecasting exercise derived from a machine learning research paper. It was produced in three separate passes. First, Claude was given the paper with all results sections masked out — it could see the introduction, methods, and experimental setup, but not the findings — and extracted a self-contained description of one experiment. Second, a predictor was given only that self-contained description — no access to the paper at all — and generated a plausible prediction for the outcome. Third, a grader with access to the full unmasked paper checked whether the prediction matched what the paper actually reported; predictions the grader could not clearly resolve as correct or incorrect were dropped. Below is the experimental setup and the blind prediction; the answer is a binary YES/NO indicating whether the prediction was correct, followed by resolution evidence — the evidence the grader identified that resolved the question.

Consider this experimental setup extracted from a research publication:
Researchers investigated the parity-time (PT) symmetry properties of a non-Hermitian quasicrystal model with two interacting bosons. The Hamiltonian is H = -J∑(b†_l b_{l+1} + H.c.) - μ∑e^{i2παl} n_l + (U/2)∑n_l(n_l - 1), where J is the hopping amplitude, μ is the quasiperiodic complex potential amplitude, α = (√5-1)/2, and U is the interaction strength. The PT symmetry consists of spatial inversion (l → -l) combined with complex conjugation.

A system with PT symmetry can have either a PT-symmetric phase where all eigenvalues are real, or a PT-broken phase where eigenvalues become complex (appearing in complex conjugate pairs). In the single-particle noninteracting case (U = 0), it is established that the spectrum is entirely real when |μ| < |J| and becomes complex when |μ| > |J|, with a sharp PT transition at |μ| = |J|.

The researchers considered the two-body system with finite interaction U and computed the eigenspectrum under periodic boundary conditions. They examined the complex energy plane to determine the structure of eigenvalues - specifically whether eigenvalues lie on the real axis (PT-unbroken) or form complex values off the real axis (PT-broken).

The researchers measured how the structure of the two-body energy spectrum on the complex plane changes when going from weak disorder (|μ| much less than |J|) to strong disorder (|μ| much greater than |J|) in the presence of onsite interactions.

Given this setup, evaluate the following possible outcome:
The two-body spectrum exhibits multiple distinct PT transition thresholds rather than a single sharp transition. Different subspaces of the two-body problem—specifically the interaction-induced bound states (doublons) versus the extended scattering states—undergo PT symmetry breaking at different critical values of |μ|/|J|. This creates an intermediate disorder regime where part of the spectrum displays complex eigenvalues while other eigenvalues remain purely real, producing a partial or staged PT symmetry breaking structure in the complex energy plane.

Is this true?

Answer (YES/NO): YES